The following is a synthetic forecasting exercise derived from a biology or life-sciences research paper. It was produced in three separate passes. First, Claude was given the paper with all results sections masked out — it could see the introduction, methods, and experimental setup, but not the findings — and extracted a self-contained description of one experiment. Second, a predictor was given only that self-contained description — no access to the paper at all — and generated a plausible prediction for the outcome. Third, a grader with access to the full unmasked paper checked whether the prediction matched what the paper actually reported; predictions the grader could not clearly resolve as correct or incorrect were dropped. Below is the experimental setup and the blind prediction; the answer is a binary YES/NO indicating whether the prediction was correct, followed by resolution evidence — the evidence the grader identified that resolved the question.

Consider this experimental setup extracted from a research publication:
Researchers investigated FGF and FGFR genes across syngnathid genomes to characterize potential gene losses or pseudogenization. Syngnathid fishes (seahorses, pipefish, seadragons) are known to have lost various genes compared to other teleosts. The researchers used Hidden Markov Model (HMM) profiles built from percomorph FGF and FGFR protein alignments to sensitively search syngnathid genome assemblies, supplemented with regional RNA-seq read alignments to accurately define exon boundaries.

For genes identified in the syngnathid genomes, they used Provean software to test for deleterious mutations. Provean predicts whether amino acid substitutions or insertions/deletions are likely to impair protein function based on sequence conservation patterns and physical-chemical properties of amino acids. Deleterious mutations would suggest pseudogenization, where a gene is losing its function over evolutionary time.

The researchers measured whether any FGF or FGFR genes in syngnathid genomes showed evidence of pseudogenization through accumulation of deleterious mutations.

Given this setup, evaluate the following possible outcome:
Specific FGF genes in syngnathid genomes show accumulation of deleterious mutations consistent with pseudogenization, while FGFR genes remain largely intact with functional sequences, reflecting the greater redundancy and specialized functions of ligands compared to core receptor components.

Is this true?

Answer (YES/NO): NO